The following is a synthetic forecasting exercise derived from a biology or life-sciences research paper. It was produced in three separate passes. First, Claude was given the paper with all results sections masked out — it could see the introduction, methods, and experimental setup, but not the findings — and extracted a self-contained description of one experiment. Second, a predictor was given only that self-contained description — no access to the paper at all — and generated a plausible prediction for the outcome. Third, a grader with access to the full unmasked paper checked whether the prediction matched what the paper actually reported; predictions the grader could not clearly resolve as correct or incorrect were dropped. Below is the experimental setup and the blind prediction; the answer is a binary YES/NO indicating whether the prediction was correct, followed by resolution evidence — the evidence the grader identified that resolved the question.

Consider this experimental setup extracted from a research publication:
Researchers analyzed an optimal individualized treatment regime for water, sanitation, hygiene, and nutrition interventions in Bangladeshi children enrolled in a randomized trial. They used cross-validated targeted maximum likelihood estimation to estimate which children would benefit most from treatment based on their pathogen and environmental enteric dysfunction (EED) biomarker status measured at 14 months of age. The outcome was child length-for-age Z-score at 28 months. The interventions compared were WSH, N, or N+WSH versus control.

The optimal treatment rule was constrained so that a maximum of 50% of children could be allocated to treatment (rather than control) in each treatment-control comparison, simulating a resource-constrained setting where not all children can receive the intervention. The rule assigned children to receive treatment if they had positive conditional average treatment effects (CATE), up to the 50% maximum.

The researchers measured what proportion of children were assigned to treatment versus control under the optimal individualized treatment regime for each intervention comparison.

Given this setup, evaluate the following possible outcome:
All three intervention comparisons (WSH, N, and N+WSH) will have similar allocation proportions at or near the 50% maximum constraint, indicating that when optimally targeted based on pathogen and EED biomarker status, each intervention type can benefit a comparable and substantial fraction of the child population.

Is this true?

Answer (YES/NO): NO